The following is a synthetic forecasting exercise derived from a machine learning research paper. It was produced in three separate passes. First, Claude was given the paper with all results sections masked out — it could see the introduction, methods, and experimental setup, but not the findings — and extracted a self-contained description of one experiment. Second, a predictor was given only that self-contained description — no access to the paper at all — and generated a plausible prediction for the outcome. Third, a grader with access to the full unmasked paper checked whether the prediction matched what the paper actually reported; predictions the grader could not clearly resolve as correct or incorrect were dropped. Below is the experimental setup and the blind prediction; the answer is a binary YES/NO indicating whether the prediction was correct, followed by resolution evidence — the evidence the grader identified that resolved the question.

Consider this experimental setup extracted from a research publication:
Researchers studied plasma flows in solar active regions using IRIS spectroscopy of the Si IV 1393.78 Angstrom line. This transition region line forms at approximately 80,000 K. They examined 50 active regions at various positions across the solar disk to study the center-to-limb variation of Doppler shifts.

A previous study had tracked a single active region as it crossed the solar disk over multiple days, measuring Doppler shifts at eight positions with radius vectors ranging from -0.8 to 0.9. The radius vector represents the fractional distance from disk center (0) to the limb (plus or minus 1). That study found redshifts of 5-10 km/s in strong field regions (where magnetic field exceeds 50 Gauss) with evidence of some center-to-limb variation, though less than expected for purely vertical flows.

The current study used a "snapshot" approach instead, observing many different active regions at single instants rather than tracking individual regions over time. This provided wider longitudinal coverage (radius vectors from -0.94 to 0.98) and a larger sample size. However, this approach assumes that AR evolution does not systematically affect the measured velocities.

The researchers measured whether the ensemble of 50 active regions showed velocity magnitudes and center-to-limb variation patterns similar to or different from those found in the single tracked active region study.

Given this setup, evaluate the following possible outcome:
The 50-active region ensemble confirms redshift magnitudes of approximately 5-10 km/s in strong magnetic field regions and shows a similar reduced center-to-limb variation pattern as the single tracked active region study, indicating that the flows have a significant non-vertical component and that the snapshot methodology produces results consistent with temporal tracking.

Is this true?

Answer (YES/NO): YES